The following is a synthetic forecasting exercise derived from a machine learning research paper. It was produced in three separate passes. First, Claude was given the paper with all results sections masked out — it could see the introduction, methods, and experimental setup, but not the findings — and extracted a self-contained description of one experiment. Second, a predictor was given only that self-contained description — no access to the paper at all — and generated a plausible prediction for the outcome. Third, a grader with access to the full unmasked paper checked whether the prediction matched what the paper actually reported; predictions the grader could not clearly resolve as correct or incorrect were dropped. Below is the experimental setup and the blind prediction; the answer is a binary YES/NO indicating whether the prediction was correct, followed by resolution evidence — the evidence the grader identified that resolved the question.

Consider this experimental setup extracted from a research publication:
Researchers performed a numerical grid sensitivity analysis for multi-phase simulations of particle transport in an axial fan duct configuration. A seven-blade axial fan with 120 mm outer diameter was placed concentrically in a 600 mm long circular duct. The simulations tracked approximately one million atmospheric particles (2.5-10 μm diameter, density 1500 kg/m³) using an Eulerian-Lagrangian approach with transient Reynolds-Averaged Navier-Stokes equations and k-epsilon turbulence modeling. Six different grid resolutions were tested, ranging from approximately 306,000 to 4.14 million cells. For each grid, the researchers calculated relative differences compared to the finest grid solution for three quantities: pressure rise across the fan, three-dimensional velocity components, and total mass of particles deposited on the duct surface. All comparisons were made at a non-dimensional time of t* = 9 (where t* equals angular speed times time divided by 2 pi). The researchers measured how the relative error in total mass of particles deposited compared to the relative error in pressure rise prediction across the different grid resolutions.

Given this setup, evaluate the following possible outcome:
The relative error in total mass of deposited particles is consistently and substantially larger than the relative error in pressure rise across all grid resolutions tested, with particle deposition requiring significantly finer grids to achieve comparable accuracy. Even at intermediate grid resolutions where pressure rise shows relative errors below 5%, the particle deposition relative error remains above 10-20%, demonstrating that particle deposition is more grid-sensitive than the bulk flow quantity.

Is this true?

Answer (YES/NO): YES